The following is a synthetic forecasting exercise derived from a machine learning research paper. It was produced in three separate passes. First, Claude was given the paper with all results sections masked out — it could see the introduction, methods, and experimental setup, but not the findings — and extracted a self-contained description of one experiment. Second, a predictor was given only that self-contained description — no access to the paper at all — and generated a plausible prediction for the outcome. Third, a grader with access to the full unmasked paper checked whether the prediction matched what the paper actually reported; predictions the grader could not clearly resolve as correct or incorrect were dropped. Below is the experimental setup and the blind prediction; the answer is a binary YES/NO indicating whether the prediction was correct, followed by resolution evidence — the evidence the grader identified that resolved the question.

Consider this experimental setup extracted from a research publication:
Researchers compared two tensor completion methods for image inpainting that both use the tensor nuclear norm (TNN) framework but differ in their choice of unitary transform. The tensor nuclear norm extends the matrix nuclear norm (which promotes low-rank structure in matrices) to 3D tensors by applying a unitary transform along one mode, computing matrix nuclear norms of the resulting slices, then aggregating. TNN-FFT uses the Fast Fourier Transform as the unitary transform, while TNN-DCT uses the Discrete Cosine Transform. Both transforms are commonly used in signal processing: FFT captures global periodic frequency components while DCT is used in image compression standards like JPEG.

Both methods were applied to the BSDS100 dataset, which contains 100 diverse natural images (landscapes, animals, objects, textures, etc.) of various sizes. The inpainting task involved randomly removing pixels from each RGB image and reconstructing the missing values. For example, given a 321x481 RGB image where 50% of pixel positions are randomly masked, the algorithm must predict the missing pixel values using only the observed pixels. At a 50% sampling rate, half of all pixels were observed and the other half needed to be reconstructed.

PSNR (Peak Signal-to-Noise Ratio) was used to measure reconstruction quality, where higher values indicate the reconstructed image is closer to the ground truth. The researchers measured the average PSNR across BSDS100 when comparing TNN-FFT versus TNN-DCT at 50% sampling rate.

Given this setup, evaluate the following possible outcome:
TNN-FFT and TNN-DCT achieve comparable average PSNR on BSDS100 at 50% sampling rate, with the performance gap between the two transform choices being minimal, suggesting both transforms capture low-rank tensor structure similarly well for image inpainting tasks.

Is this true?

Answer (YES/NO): NO